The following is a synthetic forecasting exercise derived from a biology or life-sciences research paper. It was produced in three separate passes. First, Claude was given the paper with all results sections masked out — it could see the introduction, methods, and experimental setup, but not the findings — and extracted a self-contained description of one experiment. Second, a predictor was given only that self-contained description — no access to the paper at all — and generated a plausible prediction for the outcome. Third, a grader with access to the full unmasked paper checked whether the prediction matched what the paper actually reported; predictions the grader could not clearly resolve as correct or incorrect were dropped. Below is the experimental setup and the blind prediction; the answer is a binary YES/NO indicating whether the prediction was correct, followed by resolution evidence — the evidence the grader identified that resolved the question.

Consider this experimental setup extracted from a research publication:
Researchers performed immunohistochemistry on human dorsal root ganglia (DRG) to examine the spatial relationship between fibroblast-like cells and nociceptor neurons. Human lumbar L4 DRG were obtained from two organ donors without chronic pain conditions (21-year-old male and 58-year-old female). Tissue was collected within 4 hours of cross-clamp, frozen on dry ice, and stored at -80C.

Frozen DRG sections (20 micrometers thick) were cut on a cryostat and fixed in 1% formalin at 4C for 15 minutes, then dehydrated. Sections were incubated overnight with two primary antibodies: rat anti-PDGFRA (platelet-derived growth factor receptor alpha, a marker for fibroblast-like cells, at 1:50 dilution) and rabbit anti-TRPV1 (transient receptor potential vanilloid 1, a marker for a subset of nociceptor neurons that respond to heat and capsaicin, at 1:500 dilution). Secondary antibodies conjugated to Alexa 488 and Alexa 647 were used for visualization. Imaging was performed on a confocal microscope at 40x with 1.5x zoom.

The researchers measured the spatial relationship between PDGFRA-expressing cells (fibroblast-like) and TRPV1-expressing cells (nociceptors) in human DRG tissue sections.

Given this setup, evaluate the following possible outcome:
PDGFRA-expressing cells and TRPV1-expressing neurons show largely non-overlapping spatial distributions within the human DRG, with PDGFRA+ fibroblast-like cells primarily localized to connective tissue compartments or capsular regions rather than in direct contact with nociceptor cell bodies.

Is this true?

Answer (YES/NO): NO